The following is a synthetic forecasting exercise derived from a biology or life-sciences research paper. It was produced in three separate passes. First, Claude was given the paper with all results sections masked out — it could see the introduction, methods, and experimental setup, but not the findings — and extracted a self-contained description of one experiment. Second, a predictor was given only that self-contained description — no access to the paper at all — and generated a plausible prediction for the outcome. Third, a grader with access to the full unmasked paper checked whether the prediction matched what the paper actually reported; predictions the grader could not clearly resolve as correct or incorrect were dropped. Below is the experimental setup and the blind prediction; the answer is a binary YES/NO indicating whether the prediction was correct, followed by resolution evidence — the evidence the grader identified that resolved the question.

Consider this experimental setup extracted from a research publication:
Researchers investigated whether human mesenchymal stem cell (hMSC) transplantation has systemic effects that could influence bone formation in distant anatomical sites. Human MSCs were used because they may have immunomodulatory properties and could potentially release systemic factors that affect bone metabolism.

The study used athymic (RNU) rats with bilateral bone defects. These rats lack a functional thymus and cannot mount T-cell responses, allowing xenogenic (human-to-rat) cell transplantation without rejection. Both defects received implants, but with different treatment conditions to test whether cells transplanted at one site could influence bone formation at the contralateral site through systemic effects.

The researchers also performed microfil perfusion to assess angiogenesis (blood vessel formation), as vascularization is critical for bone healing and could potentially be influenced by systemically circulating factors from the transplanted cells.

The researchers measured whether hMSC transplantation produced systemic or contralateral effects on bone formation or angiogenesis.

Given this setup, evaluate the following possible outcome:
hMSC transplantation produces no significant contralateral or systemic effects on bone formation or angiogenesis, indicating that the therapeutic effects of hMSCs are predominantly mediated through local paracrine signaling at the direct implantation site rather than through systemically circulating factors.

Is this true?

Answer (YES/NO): YES